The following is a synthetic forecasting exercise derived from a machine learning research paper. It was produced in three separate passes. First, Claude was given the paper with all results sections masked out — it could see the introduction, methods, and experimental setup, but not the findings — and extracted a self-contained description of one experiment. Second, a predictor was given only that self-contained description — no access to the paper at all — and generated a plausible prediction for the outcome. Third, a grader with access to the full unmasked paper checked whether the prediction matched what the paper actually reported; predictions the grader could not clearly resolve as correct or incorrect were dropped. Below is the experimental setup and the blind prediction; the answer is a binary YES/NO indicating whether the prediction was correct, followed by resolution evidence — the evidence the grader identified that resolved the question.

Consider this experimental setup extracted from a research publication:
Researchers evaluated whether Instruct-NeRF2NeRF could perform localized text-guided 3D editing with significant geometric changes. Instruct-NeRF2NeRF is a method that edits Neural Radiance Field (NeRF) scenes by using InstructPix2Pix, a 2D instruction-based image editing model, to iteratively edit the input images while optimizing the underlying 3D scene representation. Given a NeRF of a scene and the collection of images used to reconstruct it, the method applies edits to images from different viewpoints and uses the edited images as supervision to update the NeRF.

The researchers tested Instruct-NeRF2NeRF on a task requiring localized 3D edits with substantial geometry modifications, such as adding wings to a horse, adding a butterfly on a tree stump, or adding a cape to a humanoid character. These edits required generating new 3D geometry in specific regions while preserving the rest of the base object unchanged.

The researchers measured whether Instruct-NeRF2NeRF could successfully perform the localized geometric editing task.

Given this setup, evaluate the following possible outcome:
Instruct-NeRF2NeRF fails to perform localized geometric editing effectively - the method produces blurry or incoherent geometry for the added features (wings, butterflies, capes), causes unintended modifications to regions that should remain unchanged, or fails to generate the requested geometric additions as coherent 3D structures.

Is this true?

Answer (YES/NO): YES